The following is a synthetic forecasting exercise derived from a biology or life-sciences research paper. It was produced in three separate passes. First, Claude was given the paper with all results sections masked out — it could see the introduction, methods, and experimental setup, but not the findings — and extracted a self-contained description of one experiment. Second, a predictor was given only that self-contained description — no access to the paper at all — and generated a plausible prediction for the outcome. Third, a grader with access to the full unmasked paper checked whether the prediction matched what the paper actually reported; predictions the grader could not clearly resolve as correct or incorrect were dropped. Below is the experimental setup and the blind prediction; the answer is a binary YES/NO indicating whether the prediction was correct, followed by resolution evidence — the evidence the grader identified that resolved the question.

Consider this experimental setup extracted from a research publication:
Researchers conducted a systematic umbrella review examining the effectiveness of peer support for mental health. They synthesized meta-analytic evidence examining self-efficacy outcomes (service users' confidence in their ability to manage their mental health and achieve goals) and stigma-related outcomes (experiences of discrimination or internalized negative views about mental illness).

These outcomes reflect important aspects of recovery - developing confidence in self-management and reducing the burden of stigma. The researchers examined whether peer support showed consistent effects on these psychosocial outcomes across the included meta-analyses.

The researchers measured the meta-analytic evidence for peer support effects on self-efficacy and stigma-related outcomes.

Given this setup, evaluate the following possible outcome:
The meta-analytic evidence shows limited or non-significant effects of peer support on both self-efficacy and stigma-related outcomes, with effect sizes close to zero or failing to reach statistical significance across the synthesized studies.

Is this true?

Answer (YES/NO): NO